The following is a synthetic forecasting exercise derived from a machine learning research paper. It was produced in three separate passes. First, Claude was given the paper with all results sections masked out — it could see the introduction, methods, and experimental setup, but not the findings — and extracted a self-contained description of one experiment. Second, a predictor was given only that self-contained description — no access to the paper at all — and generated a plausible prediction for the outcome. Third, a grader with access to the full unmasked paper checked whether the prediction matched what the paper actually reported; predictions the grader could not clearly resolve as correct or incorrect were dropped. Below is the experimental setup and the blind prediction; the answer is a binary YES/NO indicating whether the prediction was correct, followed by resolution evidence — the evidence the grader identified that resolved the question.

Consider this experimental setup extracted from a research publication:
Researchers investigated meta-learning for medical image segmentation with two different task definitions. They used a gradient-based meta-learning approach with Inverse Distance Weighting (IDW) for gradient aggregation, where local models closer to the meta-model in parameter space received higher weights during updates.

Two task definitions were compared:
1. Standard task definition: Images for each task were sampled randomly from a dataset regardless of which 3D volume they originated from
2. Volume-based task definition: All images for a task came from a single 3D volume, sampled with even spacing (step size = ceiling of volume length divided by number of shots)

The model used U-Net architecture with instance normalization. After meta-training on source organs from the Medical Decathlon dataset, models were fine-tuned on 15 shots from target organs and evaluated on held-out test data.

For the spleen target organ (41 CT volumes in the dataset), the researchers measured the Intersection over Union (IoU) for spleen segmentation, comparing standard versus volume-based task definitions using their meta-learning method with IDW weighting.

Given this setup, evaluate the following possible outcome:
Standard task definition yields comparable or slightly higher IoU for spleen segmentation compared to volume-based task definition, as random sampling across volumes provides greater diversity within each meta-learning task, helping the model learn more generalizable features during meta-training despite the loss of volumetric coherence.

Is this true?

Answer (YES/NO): YES